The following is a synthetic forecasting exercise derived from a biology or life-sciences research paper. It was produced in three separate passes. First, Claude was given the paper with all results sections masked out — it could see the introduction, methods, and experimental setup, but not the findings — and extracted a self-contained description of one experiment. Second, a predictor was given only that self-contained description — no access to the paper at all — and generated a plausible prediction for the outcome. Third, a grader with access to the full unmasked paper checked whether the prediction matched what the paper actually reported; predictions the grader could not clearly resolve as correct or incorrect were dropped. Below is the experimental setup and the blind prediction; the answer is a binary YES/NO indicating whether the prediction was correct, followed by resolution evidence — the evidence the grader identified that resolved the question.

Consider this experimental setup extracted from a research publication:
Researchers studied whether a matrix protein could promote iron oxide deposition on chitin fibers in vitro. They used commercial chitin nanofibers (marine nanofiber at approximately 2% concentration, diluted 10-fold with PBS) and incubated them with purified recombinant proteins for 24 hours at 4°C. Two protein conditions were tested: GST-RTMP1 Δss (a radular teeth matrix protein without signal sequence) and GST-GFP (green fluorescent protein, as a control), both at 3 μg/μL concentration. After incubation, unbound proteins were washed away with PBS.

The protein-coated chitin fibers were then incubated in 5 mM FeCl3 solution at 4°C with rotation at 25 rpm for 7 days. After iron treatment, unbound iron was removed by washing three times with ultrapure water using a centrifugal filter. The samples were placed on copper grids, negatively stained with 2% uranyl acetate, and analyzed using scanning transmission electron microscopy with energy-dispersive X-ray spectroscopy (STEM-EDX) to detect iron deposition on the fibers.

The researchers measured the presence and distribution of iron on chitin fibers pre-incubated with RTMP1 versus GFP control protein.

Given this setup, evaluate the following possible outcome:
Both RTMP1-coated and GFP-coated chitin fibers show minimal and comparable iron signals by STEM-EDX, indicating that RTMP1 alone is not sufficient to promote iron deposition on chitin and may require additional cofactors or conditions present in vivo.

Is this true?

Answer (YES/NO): NO